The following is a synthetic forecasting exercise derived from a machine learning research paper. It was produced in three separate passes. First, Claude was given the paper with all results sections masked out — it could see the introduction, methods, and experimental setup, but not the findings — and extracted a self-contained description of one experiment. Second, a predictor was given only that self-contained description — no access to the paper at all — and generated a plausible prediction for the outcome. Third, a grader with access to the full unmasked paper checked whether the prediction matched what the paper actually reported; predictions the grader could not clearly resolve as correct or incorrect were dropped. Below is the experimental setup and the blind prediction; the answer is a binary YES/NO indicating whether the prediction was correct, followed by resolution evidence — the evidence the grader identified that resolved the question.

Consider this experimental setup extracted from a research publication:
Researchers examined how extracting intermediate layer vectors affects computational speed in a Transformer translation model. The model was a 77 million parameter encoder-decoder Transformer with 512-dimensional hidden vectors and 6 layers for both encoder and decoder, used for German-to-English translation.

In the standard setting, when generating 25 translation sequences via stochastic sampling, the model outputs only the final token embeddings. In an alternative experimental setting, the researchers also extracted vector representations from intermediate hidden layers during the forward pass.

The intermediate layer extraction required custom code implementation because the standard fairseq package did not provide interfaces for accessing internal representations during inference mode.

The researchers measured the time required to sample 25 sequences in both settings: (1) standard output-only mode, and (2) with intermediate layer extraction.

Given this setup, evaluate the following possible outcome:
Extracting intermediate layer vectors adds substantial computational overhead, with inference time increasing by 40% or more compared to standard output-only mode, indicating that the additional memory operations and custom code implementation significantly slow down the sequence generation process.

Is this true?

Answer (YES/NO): YES